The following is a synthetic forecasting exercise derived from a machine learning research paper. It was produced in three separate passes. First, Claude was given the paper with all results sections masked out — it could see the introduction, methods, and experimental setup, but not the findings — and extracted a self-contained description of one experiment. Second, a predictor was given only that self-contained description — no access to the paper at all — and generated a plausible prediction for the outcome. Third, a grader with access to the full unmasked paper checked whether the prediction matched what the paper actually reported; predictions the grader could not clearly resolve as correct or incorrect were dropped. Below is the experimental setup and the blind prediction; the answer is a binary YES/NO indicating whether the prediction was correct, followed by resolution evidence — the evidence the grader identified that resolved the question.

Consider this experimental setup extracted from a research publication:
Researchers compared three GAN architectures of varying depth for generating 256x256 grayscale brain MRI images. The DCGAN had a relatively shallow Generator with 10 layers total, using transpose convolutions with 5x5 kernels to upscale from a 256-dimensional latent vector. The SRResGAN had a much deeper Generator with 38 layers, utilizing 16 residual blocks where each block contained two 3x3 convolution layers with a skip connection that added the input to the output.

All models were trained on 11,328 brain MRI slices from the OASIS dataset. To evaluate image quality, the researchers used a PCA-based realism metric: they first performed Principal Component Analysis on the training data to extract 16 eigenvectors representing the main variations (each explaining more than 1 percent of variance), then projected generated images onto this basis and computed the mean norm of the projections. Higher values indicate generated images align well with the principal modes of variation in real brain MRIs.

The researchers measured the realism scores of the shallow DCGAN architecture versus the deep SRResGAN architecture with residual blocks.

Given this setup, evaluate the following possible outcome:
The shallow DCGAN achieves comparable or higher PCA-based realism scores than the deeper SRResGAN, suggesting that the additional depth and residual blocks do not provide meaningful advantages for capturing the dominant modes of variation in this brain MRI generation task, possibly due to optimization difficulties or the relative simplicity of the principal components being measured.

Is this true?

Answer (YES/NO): YES